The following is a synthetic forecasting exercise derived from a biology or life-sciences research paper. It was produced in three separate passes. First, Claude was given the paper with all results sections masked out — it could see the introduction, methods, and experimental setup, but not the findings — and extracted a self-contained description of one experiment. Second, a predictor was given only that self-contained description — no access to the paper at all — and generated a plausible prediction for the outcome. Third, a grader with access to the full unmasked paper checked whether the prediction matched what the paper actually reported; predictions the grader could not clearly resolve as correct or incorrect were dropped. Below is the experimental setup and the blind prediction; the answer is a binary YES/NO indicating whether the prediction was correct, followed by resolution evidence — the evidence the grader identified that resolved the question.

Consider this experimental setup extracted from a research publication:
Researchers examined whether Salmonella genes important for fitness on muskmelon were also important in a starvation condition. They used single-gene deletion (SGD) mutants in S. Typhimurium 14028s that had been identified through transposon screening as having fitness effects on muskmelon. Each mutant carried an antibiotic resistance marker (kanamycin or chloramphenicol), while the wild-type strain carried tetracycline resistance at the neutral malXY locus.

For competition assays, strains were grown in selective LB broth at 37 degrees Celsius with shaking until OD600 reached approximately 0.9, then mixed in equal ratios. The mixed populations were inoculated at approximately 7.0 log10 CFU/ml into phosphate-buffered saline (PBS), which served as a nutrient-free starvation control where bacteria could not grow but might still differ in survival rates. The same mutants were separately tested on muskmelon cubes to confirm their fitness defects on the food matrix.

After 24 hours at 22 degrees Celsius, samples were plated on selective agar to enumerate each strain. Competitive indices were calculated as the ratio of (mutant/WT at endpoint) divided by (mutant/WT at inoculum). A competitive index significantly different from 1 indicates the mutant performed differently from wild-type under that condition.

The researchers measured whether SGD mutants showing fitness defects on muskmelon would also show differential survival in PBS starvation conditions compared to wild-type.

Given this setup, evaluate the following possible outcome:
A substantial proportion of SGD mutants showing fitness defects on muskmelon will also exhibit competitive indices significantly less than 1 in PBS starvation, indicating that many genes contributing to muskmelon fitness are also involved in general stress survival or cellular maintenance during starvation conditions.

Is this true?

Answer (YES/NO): NO